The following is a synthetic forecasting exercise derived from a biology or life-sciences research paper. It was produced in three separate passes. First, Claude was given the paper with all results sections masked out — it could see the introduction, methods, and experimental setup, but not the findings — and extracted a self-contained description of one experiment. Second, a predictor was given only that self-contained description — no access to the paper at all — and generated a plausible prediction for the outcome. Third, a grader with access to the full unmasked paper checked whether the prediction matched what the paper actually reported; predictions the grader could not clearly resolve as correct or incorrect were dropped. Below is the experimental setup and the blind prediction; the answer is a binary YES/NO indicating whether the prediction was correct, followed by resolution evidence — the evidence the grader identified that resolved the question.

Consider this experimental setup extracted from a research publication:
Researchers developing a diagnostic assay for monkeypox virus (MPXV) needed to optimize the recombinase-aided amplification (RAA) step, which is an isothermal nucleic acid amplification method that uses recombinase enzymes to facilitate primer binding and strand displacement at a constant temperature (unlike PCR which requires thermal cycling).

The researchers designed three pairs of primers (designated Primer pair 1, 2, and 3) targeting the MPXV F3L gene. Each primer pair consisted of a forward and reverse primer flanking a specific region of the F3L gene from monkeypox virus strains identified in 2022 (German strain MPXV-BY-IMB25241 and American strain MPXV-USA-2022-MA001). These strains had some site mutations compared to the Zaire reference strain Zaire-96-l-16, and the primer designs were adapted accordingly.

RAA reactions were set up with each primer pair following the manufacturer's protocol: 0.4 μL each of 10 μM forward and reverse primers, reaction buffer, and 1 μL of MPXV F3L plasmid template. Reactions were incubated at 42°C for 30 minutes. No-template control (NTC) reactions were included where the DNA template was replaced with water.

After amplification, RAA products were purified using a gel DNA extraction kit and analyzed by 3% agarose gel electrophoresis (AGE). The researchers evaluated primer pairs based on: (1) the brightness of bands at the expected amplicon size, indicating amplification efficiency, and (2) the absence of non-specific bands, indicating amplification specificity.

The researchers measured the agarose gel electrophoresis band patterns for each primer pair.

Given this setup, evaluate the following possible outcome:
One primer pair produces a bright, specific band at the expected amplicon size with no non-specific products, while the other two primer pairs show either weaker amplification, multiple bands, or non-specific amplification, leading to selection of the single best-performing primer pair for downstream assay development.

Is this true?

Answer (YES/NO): YES